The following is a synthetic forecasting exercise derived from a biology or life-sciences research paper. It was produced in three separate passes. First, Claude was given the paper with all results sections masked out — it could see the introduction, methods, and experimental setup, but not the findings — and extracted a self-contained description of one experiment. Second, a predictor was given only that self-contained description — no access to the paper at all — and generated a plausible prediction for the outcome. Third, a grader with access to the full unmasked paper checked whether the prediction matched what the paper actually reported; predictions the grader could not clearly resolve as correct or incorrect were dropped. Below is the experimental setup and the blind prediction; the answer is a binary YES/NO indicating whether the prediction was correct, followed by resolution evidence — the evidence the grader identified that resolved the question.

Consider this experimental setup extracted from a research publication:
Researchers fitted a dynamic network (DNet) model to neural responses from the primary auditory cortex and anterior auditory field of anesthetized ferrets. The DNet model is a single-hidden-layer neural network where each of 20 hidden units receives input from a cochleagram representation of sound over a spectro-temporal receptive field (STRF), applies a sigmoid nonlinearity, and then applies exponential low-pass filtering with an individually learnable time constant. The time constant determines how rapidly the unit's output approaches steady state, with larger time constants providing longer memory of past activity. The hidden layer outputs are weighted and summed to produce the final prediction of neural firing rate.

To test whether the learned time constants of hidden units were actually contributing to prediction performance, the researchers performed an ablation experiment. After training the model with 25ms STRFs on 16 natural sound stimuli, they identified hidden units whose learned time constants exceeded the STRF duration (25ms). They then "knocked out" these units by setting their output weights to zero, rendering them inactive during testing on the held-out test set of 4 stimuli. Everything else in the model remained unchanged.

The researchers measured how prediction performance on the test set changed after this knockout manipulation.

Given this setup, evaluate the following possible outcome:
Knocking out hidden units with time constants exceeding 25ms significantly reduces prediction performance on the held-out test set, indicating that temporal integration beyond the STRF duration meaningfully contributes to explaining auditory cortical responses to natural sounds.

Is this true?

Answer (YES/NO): YES